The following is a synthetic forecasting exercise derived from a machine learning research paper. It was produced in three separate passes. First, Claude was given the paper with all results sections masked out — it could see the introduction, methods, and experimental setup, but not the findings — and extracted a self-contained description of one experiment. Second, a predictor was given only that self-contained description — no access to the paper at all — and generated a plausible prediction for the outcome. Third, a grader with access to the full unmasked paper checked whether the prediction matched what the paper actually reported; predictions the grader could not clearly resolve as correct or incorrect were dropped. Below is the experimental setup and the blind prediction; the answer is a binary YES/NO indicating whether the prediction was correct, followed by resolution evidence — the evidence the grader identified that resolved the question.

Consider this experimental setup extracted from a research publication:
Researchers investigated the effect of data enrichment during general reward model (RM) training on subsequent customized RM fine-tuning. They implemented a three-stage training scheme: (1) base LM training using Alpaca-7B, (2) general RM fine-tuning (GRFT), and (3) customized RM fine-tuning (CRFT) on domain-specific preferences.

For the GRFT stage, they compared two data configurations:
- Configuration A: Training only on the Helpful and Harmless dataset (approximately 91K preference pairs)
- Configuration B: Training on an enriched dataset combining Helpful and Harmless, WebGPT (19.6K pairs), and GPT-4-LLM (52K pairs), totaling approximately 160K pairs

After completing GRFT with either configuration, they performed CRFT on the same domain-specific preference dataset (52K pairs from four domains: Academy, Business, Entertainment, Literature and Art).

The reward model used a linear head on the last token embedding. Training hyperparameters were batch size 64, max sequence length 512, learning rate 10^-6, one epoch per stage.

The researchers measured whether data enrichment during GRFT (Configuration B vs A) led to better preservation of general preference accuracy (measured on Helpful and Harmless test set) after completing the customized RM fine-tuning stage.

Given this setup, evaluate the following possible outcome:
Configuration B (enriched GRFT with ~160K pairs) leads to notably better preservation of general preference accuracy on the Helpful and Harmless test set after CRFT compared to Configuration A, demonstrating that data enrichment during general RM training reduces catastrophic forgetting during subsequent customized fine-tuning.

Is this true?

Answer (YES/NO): YES